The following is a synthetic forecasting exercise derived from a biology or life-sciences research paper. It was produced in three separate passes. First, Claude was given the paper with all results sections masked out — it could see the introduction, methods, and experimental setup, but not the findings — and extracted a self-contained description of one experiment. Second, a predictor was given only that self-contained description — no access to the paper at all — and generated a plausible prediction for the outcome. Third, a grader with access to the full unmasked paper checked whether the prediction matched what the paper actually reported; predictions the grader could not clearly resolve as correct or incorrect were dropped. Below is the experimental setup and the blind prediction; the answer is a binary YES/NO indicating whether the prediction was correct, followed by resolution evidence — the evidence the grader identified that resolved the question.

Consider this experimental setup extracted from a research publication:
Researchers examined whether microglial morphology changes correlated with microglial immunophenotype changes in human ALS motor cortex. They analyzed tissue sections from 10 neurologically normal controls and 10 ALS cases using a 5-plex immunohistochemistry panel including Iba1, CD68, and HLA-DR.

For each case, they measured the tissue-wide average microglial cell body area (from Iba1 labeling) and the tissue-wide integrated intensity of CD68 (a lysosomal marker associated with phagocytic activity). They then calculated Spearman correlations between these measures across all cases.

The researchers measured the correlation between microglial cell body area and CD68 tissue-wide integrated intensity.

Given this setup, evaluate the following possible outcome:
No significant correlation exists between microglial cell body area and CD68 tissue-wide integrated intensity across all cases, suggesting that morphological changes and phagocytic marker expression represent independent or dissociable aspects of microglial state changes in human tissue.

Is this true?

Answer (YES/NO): NO